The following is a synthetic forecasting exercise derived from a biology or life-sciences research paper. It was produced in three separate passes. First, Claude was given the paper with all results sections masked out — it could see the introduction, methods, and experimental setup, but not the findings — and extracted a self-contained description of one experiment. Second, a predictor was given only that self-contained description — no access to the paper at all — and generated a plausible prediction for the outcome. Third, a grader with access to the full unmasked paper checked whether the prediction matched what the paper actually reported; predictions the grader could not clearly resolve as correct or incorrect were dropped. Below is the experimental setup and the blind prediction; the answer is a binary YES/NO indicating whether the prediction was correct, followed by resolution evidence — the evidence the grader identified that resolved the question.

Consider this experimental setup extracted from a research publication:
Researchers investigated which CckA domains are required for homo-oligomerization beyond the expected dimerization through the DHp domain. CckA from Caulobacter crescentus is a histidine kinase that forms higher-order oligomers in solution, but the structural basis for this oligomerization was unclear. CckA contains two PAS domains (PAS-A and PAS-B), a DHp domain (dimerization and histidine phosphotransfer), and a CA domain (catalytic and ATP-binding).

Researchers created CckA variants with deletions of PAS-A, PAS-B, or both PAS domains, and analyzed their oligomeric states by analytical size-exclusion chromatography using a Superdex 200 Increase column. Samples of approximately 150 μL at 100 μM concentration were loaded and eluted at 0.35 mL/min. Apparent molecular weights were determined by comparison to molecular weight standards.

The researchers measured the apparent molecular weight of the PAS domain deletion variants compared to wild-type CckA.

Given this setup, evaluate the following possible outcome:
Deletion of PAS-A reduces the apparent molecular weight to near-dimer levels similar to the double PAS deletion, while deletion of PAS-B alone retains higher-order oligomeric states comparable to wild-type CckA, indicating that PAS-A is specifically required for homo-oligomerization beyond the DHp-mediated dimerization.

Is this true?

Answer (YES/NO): NO